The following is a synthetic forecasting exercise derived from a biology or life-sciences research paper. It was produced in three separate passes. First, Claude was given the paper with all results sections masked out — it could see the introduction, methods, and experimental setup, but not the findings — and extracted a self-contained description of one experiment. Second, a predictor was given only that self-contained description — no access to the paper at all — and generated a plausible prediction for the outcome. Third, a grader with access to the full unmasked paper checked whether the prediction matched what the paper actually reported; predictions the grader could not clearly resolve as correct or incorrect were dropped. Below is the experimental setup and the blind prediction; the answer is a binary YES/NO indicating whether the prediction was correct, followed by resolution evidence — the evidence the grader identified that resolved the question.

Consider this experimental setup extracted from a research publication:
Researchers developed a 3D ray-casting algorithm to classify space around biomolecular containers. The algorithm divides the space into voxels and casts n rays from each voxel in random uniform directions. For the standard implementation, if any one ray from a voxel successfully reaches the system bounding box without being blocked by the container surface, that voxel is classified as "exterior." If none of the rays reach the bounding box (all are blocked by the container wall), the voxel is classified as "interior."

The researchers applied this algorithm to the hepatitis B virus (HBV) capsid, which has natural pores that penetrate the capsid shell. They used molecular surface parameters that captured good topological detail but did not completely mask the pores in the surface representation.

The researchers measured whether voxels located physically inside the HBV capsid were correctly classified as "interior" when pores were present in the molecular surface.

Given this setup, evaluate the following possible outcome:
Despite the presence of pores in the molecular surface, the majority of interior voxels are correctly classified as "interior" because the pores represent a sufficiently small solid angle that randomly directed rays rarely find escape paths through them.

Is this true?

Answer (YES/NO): NO